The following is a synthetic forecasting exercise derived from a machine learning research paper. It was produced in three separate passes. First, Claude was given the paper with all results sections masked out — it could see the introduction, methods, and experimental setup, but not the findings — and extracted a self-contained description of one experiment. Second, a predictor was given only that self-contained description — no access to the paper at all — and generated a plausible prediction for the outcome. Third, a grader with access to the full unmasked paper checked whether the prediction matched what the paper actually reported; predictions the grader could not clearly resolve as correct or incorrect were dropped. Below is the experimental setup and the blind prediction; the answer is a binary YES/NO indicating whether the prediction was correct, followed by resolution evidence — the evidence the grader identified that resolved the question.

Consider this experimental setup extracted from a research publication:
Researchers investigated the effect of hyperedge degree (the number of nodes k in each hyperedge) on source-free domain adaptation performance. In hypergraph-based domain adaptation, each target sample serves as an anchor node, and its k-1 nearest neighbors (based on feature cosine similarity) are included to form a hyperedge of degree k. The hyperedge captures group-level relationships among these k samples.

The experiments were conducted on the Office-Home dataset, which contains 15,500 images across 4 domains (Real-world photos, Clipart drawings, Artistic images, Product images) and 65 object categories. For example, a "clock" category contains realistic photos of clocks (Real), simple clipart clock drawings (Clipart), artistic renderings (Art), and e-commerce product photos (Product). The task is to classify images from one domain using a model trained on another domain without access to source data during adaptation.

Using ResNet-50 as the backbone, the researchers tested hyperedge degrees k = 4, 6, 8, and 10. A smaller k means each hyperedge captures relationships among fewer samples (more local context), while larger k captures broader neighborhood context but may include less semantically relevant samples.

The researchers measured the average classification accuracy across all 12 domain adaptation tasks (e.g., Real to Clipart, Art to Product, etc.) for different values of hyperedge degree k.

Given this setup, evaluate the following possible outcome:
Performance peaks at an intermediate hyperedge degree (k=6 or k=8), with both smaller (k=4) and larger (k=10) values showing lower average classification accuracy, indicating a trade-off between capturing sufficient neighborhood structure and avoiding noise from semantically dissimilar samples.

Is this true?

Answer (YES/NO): NO